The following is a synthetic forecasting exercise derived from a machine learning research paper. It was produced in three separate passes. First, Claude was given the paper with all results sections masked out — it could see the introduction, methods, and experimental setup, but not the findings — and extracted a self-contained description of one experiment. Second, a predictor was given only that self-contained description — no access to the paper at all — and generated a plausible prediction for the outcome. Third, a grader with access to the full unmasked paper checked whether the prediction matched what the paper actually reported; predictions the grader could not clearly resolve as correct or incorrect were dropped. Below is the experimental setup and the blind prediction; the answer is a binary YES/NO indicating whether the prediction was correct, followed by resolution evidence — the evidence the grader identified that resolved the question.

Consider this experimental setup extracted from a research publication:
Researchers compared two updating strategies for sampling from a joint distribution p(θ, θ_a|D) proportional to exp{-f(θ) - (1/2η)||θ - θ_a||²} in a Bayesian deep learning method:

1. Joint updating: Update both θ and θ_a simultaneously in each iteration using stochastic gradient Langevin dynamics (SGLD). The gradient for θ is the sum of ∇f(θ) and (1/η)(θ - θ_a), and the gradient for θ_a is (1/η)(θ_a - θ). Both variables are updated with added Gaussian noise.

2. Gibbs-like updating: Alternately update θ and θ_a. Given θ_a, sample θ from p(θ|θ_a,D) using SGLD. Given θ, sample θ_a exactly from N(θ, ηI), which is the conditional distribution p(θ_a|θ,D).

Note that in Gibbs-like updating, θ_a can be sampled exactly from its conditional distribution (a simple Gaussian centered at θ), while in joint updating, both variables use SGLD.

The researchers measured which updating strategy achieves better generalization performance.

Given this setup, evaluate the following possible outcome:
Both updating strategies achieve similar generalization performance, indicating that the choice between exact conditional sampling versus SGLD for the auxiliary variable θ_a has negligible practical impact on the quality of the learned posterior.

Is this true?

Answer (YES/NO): NO